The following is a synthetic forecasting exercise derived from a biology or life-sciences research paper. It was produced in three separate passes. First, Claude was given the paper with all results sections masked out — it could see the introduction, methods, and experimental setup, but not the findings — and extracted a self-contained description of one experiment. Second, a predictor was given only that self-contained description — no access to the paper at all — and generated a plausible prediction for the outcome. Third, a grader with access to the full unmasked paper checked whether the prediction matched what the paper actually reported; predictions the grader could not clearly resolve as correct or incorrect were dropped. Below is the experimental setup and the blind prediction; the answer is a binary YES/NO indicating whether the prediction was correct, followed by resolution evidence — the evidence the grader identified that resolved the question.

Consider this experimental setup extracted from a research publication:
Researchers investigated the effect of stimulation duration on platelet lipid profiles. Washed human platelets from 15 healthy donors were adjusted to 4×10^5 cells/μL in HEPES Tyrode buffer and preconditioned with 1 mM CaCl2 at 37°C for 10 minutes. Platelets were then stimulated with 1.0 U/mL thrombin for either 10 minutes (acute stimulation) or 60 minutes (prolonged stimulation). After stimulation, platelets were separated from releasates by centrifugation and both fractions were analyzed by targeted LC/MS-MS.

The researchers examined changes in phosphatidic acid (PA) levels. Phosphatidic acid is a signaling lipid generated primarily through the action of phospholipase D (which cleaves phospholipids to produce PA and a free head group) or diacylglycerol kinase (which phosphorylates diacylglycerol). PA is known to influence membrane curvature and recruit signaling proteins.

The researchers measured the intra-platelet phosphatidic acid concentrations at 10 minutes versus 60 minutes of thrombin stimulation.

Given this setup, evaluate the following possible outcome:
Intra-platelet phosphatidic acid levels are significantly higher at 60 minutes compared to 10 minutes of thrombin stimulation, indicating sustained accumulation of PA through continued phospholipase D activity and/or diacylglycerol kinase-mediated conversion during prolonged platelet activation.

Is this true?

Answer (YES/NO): NO